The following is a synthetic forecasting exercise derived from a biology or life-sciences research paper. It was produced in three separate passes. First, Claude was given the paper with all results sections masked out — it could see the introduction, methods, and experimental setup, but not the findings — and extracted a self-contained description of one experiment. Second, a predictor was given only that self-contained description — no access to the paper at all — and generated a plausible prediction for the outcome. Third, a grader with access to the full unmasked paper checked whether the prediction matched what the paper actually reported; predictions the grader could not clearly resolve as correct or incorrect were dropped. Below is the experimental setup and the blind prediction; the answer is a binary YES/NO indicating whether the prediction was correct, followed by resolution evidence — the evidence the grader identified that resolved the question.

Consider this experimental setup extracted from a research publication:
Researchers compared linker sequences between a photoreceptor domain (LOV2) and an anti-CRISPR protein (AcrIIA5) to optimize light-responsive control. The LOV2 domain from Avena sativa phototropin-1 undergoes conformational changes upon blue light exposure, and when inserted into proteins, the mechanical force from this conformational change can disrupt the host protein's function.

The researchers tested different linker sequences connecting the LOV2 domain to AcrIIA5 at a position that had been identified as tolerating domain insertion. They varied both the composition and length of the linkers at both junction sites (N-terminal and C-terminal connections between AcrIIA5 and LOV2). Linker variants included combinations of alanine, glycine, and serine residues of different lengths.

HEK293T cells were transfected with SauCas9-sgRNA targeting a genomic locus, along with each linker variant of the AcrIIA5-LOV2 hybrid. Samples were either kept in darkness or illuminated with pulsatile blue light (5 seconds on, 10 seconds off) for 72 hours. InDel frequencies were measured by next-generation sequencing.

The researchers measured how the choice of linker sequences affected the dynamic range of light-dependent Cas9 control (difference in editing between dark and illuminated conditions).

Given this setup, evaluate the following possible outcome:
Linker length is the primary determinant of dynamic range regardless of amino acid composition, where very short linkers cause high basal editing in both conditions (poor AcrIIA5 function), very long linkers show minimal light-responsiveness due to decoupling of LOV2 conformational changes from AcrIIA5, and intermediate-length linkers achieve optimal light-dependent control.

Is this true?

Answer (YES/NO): NO